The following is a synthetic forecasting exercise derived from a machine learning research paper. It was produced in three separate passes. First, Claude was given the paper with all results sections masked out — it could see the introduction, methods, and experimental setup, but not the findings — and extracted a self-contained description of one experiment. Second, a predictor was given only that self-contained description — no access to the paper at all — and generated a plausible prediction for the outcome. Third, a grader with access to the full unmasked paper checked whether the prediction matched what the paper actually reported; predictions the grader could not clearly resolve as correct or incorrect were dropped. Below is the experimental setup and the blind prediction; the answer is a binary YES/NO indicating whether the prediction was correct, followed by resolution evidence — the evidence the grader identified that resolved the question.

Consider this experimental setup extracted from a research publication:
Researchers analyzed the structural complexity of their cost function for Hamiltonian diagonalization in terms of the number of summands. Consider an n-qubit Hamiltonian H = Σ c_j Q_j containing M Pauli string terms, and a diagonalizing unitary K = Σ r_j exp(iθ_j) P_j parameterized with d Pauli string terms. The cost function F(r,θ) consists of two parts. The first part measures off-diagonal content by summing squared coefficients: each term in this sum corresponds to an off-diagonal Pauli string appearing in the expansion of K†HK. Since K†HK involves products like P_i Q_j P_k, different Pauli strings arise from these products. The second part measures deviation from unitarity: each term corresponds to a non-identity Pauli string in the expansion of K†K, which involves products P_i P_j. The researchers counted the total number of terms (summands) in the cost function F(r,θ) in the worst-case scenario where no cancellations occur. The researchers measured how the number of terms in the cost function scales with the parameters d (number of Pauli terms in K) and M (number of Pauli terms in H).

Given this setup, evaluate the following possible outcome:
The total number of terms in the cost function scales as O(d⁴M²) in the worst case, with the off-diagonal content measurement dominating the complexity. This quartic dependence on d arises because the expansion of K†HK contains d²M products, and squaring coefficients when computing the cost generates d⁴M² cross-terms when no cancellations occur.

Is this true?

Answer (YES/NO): NO